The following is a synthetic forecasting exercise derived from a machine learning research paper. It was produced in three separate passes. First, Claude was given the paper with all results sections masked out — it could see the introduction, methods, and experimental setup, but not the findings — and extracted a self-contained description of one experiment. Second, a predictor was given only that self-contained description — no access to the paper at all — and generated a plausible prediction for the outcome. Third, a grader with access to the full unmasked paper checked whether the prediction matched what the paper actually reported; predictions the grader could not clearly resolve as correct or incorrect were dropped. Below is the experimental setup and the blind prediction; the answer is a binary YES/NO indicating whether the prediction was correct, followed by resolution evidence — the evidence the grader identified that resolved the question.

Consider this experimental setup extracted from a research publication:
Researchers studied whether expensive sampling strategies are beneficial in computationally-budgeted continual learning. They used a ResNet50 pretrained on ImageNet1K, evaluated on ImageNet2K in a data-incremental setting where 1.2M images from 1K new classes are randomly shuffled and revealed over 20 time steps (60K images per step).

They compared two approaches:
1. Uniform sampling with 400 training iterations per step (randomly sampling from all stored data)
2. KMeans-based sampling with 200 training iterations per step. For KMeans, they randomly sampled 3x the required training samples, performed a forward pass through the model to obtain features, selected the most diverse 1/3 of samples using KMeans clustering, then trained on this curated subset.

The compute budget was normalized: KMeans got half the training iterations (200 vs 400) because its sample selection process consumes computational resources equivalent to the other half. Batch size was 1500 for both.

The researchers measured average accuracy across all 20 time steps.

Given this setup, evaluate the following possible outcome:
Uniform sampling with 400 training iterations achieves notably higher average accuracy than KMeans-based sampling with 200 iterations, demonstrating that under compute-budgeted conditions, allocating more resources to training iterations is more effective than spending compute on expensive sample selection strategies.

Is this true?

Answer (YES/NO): YES